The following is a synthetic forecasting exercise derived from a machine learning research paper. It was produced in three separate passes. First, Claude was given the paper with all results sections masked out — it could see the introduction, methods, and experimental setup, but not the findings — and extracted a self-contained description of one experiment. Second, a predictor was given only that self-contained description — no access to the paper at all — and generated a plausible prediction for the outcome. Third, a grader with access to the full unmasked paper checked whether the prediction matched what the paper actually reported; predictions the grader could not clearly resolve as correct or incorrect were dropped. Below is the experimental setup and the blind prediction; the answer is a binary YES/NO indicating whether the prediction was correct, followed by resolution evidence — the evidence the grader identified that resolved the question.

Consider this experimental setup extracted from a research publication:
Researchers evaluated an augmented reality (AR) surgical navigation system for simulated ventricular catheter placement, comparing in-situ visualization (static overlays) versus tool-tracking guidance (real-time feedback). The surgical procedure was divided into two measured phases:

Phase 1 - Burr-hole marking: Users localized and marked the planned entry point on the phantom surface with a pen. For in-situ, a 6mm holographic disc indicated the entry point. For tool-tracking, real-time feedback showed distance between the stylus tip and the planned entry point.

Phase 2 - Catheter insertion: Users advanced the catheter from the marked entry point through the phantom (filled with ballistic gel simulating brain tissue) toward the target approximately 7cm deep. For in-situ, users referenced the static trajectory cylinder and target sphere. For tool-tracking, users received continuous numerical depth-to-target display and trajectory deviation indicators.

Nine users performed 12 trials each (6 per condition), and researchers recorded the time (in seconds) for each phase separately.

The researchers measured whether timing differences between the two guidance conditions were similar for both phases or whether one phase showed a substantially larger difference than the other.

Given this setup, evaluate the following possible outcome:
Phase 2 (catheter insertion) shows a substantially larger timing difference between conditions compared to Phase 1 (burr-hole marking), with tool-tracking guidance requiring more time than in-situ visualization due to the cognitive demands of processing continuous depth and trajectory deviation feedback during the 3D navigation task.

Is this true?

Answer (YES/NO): YES